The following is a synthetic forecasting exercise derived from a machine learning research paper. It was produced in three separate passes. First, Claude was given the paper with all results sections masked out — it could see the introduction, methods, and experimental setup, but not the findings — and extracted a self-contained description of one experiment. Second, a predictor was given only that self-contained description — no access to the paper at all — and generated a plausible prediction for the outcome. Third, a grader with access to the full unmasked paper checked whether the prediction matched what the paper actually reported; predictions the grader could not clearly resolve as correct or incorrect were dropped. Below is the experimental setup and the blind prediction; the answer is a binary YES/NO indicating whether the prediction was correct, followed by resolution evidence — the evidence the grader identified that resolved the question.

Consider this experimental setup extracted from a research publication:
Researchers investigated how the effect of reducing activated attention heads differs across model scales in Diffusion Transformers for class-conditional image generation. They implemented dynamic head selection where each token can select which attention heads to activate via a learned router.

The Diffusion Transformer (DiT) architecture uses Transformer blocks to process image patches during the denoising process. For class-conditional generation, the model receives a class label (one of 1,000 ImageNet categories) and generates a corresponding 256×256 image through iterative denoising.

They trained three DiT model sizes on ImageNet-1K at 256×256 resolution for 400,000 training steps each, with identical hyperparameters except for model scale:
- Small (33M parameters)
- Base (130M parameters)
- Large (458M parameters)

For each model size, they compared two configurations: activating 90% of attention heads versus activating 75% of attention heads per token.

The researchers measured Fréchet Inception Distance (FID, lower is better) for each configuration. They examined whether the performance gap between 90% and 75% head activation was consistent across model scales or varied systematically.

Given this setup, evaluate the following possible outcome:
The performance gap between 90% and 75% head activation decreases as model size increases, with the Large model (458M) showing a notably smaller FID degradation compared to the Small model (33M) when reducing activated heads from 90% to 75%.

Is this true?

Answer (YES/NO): NO